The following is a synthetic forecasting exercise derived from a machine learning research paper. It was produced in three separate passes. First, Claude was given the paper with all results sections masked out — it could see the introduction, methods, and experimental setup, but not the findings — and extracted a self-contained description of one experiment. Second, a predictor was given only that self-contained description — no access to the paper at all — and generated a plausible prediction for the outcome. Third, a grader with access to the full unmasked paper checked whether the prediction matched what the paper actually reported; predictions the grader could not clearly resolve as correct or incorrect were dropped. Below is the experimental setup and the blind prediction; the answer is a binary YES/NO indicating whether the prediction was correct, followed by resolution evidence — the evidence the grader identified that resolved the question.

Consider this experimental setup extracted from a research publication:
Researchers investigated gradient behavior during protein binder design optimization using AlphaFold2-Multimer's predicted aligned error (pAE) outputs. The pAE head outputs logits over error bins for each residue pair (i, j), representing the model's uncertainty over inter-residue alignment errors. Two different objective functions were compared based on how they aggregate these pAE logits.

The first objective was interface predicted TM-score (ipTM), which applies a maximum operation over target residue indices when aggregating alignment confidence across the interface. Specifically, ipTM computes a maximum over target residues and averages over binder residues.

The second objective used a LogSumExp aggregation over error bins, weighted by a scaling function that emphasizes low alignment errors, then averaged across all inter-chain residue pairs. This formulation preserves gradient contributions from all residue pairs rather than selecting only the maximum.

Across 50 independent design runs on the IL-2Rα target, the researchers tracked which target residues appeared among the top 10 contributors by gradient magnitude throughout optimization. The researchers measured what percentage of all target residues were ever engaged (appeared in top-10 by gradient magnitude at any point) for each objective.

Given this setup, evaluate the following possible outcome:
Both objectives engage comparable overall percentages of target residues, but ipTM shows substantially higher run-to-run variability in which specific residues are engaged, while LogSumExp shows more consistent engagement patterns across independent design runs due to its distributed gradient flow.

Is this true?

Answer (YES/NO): NO